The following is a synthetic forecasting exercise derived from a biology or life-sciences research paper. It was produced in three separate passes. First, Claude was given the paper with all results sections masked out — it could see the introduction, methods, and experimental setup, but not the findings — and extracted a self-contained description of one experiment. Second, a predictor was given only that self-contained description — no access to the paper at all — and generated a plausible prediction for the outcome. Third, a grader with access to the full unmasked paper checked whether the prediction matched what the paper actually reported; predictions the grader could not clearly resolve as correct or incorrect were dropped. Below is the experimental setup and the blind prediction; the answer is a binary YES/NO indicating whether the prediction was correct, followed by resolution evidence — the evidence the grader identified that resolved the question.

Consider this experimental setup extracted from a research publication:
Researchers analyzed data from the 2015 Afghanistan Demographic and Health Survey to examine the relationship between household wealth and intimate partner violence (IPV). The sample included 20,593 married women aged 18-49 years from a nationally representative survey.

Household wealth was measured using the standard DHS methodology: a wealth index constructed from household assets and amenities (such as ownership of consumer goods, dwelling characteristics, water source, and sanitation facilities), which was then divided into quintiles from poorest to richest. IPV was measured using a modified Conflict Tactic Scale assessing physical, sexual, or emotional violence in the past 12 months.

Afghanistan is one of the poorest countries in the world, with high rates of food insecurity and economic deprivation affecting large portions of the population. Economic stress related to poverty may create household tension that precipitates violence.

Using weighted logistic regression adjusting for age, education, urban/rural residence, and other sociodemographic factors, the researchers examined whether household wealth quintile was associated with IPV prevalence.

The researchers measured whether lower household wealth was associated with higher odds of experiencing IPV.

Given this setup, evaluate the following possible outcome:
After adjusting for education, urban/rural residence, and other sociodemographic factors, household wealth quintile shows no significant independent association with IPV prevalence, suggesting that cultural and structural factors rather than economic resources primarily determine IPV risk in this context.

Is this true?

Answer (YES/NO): NO